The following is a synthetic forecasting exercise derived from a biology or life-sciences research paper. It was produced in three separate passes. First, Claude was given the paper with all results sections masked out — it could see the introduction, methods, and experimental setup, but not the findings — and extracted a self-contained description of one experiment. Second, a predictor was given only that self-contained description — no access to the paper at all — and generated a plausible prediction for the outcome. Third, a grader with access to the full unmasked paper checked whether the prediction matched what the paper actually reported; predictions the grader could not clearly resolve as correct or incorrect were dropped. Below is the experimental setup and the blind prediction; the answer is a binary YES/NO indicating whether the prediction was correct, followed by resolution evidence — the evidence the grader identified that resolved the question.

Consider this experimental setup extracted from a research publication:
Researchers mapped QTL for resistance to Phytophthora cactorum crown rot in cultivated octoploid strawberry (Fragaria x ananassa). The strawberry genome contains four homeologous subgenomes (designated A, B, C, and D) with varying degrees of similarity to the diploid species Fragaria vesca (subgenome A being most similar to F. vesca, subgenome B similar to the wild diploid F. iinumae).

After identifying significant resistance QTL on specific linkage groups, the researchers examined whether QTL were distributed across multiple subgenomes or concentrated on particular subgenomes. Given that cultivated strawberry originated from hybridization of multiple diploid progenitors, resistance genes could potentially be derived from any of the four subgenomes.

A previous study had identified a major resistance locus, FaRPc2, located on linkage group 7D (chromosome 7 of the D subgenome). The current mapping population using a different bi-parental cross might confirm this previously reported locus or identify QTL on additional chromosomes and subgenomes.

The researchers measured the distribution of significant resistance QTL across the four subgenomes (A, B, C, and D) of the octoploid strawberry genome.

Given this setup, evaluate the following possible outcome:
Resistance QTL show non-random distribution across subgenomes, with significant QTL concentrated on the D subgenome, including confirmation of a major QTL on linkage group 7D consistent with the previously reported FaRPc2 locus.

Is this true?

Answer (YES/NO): NO